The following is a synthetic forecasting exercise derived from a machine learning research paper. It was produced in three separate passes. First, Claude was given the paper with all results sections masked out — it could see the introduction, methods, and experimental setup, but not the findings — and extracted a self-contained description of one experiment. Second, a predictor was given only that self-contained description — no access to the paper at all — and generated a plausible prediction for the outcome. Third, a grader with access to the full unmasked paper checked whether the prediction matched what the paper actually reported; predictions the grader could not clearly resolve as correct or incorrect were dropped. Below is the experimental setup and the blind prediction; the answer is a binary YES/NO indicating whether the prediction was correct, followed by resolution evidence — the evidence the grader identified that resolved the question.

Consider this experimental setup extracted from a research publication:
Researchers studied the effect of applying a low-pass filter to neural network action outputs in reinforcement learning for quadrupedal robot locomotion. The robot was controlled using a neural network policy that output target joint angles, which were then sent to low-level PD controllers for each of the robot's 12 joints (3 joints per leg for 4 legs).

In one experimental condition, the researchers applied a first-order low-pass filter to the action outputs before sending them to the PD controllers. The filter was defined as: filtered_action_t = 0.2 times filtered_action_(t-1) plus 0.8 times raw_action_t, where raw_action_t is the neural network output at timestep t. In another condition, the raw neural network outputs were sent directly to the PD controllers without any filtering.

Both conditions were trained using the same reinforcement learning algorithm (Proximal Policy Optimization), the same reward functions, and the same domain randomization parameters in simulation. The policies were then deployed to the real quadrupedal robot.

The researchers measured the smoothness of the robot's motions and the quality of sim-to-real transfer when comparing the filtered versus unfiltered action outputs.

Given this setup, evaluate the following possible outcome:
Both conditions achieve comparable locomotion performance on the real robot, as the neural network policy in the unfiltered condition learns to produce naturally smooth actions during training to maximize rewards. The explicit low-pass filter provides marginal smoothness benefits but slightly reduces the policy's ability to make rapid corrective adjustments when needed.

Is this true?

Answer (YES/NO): NO